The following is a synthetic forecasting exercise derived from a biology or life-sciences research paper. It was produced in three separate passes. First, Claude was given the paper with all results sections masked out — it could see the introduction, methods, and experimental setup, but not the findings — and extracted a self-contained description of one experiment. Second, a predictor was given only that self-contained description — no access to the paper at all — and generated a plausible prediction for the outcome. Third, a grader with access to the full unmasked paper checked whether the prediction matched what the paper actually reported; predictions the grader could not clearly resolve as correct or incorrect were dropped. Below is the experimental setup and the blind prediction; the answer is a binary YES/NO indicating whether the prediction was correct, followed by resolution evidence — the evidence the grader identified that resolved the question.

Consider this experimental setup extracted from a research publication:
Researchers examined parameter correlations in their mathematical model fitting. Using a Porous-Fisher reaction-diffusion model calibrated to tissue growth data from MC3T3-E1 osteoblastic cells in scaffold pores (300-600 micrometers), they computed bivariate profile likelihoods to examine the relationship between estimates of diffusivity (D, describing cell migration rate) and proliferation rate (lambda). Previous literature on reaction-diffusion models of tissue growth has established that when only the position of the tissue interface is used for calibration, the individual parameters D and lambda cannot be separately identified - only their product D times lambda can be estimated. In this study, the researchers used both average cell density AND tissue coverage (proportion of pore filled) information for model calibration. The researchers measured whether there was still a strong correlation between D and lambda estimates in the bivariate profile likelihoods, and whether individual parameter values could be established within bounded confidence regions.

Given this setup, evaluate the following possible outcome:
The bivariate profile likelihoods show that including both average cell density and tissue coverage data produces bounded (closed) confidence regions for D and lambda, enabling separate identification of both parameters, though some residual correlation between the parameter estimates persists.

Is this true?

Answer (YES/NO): YES